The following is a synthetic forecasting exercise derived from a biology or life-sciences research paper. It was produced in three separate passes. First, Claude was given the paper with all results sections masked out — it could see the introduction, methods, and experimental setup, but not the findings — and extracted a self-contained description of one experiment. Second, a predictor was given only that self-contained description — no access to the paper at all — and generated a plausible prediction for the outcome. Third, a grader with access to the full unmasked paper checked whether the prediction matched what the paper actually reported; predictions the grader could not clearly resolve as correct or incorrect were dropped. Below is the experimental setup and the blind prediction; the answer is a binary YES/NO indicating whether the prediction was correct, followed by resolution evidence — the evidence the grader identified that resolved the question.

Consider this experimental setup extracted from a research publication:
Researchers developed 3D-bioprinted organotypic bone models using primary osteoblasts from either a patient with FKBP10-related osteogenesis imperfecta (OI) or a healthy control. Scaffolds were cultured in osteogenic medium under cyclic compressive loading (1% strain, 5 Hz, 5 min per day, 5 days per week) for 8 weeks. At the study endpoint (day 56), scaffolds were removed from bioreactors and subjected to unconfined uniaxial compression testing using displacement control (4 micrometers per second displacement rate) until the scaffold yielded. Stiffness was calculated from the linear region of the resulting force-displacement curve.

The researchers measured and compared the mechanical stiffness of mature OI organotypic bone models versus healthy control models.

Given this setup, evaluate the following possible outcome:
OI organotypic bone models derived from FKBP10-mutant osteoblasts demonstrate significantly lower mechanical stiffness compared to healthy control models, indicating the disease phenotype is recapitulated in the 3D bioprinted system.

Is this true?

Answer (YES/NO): NO